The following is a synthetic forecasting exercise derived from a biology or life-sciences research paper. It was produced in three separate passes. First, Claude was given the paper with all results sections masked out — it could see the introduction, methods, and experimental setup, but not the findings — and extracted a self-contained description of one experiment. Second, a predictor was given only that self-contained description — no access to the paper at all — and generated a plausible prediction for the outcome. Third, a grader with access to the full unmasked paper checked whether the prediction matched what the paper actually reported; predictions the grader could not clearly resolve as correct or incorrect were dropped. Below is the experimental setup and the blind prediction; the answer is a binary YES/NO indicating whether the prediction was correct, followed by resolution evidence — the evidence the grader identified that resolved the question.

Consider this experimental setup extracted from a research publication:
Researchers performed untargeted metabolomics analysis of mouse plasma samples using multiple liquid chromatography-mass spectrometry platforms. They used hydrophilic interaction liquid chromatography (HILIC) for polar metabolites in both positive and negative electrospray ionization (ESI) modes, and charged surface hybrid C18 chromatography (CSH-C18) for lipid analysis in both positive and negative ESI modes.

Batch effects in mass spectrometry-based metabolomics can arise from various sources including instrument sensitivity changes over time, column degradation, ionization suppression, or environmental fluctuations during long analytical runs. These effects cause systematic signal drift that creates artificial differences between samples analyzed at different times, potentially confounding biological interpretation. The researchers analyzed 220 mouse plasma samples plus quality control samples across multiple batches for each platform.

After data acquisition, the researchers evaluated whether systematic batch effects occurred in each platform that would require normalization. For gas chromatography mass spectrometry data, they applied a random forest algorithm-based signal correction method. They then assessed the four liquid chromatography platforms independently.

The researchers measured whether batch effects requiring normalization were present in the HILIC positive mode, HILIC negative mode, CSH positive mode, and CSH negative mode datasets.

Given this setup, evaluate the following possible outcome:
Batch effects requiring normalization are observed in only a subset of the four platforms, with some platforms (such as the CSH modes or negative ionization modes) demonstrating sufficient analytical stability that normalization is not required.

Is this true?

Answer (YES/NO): YES